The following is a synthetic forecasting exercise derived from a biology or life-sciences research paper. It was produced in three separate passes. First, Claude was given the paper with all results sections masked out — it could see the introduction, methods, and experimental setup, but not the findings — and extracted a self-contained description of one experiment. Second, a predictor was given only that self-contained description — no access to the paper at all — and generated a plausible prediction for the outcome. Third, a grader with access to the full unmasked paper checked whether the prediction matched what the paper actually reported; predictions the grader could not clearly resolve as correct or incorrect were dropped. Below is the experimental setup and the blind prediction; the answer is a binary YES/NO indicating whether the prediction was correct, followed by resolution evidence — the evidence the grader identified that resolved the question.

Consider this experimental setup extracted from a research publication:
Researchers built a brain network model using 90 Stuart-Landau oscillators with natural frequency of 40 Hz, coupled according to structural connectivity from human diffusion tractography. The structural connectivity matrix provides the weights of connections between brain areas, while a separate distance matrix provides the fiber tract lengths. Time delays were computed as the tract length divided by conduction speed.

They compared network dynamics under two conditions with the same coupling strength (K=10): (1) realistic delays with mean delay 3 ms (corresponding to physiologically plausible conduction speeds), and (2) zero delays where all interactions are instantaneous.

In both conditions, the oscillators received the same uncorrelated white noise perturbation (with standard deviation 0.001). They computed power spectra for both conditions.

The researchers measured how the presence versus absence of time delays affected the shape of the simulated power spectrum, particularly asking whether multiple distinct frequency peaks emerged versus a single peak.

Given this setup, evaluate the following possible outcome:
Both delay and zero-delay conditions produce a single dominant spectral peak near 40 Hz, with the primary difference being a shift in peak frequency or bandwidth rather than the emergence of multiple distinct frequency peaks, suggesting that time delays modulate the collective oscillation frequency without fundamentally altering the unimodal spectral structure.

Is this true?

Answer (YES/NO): NO